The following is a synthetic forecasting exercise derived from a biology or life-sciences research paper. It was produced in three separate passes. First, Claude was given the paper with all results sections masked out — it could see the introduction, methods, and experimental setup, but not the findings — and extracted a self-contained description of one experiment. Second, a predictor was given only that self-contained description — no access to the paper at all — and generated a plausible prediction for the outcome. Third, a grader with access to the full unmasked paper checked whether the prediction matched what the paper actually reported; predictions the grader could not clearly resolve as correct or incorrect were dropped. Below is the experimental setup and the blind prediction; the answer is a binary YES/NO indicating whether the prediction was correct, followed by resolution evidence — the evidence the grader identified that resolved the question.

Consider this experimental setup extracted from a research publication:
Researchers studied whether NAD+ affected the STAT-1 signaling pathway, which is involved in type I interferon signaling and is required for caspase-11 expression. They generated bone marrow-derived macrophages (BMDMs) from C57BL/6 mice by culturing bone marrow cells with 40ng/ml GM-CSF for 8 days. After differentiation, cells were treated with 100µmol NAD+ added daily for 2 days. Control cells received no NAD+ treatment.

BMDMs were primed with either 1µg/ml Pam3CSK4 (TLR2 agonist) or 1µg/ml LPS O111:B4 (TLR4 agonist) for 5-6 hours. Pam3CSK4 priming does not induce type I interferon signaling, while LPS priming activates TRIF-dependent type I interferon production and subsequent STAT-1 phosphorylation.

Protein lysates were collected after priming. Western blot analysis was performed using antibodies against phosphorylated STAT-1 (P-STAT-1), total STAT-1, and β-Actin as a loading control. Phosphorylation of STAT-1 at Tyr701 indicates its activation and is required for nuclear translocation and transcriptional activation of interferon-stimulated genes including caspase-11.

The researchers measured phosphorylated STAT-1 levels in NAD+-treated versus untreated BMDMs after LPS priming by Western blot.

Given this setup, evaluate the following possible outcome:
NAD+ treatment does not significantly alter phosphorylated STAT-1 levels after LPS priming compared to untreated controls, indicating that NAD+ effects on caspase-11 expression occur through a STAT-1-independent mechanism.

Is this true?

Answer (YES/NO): NO